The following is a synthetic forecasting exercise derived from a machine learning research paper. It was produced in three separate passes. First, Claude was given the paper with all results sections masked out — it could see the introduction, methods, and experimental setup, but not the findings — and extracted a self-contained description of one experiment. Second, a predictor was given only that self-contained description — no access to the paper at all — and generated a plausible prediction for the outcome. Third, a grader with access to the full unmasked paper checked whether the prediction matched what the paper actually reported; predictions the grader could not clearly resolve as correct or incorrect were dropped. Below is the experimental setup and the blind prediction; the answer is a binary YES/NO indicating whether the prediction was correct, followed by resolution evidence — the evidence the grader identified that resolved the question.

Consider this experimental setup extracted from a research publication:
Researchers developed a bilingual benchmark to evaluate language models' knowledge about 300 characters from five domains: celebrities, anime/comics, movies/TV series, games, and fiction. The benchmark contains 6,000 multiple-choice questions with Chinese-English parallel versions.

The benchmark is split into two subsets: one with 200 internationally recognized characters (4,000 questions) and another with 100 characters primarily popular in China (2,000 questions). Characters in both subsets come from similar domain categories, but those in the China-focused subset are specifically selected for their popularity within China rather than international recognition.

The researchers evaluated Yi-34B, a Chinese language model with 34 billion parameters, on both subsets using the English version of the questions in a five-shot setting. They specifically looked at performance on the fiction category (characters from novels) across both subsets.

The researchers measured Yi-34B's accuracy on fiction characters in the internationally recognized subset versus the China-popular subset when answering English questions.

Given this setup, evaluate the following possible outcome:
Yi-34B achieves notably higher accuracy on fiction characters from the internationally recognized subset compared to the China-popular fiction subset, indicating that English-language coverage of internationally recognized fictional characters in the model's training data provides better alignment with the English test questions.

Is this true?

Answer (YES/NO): YES